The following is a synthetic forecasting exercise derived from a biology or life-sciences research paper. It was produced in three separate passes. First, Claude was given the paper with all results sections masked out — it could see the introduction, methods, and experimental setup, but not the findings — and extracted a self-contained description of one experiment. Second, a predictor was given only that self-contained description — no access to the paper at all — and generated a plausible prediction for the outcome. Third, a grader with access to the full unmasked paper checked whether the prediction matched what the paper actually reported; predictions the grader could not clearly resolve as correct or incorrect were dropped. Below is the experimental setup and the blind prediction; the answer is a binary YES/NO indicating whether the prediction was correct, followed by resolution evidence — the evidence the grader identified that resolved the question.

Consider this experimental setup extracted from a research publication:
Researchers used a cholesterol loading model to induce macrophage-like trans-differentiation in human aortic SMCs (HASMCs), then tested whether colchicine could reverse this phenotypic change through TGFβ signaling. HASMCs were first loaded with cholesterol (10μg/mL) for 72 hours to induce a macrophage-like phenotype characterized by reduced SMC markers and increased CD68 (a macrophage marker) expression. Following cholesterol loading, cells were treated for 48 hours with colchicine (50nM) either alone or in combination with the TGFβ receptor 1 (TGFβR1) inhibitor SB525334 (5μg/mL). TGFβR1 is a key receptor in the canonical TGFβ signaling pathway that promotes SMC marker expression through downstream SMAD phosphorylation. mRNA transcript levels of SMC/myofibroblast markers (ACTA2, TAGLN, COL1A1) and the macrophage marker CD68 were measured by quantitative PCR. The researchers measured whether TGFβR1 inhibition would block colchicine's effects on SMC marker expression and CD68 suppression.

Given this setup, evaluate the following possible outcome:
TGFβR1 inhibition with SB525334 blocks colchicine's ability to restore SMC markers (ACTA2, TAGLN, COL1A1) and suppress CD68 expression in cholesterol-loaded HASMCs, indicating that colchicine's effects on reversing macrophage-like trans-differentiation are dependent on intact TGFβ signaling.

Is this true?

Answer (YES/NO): YES